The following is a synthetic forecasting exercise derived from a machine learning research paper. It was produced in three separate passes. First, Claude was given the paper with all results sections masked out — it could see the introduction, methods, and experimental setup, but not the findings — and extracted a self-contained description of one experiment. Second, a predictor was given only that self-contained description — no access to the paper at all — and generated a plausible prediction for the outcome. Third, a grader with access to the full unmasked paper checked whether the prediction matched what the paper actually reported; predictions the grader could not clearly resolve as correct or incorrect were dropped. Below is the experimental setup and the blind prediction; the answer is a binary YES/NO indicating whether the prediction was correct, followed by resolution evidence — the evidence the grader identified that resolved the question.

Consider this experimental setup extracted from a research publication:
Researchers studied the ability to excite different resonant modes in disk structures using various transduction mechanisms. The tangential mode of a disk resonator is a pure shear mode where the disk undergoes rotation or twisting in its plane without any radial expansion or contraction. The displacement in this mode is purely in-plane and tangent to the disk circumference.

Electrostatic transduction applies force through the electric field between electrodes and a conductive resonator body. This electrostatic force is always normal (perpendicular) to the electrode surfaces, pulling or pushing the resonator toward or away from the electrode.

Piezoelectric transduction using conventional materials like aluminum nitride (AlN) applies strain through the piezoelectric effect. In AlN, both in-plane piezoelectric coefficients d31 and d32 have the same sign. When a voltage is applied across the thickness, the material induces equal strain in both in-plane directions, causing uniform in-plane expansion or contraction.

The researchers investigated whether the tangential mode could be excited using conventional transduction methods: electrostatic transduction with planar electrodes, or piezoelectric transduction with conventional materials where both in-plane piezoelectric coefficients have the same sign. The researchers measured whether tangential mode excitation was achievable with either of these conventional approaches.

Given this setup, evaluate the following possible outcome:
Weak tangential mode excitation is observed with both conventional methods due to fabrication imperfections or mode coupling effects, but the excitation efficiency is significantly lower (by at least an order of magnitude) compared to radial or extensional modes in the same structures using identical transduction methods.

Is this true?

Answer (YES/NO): NO